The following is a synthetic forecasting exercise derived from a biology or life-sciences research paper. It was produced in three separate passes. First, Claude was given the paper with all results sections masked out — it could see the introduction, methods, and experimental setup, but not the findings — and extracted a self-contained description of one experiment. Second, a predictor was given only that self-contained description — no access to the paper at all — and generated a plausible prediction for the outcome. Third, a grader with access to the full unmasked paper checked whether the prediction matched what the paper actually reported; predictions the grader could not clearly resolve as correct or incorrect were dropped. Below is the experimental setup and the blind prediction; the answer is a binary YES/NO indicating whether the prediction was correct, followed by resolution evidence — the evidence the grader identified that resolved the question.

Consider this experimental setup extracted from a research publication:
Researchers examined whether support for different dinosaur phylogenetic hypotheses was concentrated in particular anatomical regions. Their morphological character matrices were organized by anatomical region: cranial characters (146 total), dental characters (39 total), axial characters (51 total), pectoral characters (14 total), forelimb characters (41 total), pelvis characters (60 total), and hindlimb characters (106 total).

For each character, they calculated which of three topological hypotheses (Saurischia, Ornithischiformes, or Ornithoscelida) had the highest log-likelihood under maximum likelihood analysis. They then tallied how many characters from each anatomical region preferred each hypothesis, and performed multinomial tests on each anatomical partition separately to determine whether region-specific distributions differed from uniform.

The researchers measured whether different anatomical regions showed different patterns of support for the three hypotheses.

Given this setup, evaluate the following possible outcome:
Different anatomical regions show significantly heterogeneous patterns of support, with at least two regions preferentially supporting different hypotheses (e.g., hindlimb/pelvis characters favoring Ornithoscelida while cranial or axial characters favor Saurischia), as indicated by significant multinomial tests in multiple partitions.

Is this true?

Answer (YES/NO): NO